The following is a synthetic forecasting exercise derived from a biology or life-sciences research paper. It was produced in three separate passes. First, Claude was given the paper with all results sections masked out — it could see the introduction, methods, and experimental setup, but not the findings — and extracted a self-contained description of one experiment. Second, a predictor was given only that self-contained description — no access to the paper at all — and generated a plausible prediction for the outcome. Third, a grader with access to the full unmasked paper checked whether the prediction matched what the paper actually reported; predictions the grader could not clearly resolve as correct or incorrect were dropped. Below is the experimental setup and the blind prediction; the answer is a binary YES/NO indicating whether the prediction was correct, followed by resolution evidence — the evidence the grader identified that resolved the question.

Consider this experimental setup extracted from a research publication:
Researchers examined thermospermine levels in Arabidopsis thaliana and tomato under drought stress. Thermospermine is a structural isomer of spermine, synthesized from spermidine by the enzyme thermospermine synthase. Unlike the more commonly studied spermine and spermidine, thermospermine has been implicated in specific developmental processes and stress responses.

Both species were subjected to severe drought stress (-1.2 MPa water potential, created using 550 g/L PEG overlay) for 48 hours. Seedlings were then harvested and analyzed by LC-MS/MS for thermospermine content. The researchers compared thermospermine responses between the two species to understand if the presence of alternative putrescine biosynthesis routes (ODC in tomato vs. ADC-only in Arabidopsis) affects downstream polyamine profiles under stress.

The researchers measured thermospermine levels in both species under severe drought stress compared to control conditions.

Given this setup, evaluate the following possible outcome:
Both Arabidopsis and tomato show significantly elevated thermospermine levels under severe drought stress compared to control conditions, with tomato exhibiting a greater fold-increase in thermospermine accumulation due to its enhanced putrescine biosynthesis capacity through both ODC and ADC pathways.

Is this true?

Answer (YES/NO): NO